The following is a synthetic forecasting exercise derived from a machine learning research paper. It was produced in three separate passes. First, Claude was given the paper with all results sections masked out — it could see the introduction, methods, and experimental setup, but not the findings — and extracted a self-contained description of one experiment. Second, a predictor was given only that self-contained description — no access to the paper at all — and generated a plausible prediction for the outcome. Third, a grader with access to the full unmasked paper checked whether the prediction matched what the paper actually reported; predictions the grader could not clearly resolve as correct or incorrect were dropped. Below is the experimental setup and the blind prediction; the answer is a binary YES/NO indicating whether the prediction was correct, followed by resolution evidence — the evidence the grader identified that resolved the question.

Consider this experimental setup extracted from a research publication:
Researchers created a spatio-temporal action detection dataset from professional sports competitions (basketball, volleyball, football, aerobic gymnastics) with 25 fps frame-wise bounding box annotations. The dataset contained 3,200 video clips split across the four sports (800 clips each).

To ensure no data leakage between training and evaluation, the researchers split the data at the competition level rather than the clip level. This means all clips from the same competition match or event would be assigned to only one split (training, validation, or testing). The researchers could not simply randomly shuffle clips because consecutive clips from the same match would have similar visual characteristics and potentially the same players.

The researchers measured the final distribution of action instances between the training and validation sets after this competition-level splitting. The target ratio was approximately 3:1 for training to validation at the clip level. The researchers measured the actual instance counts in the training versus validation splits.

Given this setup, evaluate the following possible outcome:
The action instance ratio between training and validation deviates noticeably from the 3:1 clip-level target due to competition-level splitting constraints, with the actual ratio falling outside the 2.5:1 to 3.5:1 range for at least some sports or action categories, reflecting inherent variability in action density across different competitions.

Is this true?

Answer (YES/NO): NO